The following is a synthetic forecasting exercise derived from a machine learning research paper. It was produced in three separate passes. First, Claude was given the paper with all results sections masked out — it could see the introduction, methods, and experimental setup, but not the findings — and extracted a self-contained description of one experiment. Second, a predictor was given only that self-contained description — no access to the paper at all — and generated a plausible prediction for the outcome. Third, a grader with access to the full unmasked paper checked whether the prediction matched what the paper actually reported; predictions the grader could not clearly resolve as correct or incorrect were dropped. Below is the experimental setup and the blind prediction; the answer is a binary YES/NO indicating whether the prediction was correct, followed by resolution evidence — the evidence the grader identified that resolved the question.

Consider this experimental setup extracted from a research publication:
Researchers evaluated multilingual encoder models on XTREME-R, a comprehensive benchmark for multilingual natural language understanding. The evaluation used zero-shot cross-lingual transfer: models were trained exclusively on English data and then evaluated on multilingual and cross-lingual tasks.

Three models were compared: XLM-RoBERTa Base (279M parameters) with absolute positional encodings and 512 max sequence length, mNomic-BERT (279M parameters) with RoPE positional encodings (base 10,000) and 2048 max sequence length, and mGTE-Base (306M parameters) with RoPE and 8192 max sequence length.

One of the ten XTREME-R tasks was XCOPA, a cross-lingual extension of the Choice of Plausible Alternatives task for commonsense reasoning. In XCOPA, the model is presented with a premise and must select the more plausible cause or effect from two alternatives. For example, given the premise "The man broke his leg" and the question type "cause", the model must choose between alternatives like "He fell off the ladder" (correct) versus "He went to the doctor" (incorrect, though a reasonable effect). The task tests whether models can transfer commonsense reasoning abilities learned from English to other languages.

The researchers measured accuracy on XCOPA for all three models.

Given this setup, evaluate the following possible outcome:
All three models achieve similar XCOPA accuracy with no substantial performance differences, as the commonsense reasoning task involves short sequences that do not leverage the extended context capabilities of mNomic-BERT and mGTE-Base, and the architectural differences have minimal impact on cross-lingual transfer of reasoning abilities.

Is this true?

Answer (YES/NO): NO